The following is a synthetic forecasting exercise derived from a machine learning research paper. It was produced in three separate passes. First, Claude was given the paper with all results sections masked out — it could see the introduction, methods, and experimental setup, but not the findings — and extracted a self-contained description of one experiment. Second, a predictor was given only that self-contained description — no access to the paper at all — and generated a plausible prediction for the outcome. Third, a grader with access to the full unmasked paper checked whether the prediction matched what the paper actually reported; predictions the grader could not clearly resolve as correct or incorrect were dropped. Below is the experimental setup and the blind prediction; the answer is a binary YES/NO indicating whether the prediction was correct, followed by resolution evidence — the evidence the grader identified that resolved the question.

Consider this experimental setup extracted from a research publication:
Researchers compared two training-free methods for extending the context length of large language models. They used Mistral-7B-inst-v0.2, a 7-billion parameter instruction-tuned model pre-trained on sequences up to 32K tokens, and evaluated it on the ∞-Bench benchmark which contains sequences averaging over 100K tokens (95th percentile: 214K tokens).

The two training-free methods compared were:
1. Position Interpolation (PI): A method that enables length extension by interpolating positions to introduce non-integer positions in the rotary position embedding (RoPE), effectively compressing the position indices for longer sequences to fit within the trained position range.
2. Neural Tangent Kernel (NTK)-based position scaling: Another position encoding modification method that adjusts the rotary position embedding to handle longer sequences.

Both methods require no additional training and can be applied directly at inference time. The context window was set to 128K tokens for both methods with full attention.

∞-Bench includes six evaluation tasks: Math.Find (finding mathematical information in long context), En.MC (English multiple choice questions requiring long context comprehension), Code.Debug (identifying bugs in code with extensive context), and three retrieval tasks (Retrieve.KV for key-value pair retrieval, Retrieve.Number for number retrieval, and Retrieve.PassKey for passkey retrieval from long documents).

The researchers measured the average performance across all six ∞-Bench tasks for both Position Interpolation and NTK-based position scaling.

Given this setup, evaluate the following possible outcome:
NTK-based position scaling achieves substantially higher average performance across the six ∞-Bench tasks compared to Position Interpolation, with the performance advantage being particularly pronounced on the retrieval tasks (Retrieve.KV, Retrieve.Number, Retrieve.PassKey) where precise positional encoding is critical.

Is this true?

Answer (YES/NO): YES